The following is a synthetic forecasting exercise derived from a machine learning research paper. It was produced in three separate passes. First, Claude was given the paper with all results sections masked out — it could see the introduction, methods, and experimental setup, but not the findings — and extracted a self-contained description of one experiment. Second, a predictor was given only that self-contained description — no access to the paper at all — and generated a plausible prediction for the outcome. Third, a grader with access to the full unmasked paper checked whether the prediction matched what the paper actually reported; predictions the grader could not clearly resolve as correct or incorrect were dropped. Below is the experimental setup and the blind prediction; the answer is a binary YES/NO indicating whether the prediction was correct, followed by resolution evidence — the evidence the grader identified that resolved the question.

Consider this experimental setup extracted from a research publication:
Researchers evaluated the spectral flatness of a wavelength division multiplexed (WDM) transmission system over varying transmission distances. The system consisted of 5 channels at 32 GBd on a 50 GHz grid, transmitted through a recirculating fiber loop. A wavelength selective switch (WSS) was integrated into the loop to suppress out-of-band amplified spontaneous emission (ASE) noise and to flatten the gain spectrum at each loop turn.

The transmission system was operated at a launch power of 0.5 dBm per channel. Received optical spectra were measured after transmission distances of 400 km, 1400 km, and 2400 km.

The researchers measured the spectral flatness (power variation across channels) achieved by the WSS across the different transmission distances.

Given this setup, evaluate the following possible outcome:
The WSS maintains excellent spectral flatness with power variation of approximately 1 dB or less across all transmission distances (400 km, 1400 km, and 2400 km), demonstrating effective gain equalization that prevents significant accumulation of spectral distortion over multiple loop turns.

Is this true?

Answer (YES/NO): YES